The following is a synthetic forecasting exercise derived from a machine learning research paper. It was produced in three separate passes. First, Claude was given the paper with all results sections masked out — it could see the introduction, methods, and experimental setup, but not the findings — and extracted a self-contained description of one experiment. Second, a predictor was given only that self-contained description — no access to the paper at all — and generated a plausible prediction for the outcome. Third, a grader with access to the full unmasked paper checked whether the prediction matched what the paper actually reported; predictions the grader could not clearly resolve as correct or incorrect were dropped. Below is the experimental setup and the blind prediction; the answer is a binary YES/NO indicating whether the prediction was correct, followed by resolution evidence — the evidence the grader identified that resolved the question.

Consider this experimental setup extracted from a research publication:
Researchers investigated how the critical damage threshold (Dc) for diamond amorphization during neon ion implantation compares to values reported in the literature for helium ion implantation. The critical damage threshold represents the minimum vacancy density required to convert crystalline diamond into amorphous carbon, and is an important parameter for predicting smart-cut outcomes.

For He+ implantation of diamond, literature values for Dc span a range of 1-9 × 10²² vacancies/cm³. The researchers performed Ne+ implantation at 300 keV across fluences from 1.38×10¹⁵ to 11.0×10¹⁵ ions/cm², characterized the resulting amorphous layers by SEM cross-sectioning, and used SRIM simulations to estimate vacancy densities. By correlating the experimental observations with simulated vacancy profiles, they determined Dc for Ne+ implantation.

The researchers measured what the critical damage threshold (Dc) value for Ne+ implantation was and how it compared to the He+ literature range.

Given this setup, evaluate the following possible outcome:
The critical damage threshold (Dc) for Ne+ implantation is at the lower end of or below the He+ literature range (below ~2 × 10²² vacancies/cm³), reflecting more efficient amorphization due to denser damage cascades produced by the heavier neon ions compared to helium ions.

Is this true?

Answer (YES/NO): NO